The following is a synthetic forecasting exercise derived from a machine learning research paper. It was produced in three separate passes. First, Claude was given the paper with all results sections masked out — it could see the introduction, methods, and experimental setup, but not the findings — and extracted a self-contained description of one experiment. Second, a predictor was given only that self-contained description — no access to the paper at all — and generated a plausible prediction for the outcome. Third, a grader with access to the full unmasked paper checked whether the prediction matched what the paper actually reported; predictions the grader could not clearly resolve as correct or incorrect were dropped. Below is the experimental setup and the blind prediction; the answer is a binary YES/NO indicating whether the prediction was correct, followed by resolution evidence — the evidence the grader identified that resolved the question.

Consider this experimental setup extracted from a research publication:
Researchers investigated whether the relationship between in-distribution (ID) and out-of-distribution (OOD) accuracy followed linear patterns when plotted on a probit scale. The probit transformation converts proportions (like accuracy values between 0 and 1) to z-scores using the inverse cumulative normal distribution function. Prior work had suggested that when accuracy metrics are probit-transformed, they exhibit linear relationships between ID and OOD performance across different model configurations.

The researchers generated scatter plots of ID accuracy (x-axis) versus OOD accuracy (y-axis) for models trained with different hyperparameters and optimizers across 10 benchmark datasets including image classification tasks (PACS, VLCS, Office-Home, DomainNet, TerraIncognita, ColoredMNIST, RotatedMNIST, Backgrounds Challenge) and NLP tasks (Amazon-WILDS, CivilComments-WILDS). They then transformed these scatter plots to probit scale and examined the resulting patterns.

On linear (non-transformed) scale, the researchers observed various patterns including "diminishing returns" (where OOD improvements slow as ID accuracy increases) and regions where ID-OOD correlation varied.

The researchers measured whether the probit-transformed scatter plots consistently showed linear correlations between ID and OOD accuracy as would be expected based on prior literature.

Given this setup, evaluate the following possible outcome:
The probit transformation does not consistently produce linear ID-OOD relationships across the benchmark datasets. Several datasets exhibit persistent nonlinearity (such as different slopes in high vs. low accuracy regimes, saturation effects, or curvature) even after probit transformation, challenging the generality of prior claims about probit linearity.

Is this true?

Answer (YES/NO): YES